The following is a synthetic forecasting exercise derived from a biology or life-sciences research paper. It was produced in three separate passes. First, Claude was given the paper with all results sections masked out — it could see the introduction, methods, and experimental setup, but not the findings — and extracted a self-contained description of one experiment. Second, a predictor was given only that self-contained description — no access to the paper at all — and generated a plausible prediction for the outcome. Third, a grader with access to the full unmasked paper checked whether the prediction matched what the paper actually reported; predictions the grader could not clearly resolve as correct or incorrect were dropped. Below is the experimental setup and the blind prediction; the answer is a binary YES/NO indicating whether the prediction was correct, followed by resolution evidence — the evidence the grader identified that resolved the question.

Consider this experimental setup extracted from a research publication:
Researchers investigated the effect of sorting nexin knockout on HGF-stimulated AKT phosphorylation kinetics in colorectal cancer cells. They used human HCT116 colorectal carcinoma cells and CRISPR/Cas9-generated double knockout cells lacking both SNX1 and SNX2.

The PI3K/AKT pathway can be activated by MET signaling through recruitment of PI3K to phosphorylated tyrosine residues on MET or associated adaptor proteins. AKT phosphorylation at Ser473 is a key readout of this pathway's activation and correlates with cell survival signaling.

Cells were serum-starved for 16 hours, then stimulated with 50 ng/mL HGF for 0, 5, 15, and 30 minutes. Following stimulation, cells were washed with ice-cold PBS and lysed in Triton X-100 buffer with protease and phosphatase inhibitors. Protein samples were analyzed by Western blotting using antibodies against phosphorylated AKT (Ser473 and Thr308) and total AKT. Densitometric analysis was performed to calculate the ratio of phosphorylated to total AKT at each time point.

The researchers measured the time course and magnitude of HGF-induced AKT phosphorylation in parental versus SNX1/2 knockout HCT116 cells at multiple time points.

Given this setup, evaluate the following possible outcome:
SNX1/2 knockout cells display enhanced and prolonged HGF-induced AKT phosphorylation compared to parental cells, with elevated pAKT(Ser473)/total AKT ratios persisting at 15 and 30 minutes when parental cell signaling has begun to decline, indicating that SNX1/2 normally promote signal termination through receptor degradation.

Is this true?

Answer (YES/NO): NO